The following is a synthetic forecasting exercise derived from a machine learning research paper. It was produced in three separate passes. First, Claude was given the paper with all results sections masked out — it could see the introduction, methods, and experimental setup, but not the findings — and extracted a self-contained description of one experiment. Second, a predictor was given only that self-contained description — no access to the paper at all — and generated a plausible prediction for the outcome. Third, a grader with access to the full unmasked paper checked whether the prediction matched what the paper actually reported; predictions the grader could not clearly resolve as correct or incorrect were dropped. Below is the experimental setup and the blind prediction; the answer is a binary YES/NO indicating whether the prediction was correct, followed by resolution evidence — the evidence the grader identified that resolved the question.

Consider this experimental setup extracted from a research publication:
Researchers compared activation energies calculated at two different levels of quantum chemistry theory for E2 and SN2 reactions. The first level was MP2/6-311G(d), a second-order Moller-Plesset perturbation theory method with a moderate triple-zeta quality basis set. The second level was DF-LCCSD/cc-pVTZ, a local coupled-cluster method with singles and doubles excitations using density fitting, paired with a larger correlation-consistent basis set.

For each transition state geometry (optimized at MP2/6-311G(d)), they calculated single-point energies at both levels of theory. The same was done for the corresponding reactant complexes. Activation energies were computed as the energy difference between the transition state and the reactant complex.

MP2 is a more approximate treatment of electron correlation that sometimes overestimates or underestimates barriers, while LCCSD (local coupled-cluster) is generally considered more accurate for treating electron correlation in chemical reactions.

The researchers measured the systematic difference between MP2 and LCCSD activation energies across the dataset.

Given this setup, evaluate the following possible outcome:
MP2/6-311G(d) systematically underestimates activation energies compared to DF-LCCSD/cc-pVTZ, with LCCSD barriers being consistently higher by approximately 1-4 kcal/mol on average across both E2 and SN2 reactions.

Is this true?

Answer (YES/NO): NO